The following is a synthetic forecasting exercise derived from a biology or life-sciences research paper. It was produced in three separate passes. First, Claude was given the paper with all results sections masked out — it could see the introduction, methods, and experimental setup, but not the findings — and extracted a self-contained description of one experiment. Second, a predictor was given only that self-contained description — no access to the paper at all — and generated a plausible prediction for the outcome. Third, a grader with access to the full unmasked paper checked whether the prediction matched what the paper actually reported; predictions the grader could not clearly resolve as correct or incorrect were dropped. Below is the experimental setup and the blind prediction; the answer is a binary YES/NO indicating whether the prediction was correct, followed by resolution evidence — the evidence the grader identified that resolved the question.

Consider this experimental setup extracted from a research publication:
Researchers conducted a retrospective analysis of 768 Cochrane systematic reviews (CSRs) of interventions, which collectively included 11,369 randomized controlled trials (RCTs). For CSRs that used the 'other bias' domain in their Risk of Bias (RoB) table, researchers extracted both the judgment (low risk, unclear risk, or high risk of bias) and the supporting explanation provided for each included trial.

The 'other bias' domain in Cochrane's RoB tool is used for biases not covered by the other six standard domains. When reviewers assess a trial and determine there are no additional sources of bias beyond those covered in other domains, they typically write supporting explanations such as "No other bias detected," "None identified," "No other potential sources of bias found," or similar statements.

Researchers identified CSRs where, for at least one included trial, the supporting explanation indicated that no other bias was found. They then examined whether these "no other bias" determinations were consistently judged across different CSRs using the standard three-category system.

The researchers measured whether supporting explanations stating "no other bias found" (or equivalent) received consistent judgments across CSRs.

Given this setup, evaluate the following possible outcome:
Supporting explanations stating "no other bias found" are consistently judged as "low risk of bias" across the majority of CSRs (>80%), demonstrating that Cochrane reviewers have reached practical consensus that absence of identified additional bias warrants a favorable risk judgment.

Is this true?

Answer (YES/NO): NO